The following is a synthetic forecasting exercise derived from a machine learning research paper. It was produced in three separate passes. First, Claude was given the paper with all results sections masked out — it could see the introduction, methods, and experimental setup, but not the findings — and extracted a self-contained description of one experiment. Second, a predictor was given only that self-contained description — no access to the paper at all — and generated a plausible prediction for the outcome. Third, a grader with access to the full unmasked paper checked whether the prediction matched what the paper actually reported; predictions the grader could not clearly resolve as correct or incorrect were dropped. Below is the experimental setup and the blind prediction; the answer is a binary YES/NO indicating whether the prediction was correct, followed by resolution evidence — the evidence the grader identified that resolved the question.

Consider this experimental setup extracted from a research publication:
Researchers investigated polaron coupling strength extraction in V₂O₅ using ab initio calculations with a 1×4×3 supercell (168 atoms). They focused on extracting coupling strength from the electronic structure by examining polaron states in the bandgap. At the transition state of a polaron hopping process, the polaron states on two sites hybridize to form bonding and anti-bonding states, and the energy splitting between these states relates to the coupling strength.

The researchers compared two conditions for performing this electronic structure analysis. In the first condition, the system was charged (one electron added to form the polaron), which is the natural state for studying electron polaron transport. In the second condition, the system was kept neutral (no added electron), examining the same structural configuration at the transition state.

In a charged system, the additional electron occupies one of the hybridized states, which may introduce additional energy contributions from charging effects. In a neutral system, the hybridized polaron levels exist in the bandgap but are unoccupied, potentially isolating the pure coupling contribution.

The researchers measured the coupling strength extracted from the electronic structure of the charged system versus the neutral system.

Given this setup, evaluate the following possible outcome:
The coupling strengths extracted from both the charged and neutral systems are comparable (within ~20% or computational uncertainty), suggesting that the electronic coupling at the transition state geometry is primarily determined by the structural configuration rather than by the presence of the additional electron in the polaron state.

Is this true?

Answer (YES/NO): NO